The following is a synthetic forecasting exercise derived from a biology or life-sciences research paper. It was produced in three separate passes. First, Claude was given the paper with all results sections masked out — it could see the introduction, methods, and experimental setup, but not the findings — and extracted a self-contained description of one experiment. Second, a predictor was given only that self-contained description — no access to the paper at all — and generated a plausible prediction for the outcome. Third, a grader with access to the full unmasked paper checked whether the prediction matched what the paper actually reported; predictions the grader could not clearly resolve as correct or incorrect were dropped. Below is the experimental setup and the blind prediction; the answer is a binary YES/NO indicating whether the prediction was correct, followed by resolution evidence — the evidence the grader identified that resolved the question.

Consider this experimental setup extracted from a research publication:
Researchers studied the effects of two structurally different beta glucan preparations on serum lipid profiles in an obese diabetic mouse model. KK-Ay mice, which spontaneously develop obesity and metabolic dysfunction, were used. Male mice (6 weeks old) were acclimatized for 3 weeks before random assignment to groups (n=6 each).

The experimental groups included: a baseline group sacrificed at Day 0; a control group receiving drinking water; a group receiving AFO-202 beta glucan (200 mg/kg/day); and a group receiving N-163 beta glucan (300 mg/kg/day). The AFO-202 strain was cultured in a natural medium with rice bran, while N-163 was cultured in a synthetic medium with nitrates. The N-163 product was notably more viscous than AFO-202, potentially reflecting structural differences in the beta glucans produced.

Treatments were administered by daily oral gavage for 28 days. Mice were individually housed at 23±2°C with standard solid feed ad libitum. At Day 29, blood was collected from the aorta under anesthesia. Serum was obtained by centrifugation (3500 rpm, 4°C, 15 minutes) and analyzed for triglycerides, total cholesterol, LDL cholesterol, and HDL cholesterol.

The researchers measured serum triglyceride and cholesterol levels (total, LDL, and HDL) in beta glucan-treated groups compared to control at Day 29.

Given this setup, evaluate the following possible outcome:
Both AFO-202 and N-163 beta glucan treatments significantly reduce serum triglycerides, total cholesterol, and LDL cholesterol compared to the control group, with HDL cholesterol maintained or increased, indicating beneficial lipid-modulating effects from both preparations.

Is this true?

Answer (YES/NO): NO